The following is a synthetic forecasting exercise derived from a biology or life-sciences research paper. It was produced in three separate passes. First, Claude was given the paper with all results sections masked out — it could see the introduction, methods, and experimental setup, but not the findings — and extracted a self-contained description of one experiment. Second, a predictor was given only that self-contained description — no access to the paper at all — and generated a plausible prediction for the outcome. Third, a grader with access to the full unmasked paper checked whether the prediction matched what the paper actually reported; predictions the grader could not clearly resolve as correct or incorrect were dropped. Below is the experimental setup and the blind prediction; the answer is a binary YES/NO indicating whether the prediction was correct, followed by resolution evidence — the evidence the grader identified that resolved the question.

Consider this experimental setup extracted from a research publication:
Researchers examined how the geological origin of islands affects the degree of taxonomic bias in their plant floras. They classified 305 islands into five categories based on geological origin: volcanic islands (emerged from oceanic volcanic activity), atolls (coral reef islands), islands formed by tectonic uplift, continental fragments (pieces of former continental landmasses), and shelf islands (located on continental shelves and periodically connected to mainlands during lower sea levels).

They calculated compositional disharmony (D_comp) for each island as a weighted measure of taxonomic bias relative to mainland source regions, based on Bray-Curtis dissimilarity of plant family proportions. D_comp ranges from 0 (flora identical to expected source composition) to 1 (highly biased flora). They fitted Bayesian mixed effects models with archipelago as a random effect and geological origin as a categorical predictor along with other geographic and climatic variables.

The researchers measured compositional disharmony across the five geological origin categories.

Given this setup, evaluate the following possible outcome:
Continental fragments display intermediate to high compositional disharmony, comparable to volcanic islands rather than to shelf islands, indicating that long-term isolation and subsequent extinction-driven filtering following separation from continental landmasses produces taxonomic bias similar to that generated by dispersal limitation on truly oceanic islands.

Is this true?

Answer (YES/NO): NO